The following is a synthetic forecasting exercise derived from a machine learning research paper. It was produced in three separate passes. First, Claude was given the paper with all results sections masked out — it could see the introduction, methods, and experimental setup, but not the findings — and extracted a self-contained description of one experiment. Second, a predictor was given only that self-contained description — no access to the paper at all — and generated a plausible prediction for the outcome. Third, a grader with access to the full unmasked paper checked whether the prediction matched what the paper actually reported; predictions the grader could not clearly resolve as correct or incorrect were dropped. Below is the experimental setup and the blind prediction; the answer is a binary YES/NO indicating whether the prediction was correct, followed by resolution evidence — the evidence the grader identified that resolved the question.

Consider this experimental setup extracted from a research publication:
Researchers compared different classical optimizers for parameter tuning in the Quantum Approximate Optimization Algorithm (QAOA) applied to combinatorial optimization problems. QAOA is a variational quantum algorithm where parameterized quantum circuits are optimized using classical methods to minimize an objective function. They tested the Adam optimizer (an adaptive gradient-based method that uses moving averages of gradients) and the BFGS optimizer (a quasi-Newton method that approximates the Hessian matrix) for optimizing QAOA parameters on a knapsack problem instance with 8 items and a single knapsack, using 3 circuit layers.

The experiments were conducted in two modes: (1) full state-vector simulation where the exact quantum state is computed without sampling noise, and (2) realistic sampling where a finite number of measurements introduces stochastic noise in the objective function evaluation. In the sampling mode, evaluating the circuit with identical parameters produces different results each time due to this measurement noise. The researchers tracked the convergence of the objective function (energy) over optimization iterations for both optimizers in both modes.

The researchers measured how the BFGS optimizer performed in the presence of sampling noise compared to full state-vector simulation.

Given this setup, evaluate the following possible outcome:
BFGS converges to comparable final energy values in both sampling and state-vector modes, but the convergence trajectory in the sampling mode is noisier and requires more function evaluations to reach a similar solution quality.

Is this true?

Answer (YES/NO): NO